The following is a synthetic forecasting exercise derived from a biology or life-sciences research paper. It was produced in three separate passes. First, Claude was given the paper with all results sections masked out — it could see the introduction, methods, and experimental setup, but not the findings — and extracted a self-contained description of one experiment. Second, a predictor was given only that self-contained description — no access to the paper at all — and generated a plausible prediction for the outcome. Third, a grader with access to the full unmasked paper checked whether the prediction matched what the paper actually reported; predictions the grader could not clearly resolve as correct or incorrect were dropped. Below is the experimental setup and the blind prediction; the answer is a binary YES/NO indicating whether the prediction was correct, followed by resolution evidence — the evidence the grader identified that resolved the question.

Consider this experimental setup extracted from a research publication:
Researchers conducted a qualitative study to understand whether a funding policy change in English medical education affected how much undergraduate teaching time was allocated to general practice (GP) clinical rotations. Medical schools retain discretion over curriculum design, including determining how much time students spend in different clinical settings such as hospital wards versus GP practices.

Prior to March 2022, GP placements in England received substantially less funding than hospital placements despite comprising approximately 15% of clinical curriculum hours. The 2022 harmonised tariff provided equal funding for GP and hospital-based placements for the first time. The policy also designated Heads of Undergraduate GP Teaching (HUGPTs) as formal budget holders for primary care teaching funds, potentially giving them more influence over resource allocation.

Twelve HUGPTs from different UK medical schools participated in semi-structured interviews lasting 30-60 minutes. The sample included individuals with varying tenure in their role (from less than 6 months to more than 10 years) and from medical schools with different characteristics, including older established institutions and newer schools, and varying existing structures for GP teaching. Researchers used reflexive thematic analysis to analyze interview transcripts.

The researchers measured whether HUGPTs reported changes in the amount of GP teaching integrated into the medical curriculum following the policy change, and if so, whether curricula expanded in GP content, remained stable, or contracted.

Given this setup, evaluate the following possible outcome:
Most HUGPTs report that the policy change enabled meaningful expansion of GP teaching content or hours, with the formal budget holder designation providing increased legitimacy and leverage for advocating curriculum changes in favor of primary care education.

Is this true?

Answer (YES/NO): NO